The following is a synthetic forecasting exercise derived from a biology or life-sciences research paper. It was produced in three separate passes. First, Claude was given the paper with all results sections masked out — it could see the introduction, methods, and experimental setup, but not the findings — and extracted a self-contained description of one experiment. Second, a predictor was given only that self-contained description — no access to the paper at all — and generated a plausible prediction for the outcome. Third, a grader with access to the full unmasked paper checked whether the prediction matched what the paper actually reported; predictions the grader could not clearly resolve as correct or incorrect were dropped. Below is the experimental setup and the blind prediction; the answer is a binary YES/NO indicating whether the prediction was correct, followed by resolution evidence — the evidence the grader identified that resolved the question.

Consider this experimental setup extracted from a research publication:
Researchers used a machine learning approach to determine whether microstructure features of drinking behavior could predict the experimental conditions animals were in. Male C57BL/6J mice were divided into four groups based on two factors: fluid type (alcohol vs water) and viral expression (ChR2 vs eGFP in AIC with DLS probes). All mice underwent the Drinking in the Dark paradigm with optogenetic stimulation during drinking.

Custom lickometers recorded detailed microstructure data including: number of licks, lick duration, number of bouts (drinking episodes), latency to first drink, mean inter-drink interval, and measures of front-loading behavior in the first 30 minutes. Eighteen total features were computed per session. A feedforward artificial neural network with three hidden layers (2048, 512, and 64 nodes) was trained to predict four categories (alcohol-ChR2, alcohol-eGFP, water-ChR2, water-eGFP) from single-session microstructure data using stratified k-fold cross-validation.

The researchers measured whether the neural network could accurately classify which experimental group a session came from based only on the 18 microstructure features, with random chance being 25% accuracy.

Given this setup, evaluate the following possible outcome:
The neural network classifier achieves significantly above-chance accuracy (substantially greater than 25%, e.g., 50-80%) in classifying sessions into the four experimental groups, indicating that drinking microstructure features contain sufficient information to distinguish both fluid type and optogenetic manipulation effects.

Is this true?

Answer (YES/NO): YES